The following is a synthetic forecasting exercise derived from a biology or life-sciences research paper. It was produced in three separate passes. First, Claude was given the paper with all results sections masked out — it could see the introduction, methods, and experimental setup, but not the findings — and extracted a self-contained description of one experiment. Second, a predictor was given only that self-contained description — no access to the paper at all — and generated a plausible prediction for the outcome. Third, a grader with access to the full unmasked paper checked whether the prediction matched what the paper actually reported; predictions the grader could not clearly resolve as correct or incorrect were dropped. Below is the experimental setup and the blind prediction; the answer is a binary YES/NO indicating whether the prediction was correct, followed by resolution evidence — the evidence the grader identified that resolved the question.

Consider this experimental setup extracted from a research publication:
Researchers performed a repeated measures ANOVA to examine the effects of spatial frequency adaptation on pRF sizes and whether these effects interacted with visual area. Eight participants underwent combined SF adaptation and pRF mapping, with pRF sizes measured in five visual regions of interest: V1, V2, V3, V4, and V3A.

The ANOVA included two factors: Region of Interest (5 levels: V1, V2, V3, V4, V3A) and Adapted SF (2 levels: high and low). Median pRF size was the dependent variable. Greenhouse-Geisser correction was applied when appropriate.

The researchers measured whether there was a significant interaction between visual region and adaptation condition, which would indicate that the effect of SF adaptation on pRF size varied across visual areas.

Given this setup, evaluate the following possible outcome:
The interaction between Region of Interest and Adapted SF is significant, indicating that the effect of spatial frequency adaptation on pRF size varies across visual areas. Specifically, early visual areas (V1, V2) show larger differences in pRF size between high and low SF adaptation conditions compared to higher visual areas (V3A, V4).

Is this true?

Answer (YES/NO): NO